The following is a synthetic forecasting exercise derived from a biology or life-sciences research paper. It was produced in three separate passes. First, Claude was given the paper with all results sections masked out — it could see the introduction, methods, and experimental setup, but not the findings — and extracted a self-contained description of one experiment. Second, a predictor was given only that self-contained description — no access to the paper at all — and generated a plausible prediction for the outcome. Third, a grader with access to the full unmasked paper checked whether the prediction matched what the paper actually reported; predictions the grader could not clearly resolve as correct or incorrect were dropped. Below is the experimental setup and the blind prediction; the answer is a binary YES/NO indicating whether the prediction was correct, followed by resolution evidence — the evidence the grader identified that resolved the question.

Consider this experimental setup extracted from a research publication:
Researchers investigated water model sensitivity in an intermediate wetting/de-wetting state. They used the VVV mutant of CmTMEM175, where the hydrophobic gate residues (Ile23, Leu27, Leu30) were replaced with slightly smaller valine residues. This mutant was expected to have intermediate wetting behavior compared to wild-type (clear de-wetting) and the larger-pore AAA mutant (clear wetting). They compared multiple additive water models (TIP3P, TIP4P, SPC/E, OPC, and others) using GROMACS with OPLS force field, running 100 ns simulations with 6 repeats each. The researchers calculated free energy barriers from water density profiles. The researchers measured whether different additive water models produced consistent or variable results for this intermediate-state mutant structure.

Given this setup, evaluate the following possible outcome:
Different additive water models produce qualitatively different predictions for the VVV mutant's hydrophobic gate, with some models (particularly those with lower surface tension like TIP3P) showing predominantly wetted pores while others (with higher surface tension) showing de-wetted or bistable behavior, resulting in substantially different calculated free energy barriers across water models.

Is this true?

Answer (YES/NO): NO